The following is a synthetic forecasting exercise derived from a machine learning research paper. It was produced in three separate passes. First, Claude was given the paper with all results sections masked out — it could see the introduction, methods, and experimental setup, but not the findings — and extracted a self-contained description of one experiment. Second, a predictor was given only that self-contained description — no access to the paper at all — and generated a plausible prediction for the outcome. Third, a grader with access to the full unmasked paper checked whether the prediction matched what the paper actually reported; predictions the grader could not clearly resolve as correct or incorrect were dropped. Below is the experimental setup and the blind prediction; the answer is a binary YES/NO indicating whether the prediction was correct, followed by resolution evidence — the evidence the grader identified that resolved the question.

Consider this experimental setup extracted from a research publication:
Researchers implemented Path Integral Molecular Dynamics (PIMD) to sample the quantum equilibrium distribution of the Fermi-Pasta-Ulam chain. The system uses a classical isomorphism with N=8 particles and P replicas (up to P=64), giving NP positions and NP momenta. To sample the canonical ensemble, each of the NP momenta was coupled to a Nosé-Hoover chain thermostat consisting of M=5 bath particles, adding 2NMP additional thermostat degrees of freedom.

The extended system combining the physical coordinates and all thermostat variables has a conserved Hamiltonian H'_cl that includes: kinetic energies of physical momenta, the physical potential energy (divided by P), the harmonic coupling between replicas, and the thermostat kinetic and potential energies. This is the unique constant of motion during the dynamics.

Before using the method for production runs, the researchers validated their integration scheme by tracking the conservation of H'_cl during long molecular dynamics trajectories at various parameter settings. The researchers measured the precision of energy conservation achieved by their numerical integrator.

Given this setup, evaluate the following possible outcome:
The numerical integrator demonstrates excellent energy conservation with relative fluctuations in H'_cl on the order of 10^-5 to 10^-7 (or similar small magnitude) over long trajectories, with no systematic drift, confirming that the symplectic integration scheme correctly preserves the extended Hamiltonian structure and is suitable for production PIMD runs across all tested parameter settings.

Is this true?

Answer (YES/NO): YES